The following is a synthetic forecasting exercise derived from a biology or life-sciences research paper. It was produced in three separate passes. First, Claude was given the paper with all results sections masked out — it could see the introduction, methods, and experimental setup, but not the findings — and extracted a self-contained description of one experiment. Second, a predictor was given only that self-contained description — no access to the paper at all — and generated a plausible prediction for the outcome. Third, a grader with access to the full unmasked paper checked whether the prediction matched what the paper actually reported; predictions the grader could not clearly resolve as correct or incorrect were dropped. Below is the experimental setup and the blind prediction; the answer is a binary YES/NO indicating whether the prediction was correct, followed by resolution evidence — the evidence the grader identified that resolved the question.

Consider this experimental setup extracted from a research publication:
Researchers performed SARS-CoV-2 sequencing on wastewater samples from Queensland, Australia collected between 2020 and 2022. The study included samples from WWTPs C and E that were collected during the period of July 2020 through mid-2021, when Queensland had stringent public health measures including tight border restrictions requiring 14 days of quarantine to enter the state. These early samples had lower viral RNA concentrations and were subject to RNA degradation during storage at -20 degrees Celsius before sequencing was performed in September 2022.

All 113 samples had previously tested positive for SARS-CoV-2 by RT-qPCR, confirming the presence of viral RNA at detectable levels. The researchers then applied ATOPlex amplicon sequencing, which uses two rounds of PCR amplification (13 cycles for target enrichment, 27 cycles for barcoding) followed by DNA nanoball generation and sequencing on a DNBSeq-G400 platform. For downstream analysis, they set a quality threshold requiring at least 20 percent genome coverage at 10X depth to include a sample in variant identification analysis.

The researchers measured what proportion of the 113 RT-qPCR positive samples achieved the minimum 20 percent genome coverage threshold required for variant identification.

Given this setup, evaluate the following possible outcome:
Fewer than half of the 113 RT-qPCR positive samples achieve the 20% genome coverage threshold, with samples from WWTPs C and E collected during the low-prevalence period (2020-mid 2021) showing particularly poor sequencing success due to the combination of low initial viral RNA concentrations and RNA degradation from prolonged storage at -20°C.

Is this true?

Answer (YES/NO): NO